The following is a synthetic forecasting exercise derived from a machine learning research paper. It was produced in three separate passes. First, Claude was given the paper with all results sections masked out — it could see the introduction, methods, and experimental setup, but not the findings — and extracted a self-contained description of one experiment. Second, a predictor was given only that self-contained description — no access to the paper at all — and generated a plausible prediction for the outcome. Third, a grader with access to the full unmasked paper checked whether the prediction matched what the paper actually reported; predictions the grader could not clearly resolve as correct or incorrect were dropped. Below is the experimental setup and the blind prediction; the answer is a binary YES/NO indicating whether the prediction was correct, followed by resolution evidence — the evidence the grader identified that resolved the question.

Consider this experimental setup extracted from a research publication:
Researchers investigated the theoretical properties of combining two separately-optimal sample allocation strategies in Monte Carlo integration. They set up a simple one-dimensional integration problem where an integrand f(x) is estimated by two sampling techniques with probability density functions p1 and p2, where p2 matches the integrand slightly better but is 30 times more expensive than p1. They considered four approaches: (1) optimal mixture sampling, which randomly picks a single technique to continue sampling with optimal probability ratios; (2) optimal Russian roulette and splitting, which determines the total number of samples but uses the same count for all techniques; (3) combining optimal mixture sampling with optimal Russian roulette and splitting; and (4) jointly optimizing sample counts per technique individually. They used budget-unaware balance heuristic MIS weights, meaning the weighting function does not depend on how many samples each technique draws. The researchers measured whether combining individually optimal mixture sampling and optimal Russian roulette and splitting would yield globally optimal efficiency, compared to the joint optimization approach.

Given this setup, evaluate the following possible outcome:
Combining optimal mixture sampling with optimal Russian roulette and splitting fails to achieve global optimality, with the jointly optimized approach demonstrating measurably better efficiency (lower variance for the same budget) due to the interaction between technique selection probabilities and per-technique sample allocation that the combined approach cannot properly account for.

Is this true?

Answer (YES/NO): YES